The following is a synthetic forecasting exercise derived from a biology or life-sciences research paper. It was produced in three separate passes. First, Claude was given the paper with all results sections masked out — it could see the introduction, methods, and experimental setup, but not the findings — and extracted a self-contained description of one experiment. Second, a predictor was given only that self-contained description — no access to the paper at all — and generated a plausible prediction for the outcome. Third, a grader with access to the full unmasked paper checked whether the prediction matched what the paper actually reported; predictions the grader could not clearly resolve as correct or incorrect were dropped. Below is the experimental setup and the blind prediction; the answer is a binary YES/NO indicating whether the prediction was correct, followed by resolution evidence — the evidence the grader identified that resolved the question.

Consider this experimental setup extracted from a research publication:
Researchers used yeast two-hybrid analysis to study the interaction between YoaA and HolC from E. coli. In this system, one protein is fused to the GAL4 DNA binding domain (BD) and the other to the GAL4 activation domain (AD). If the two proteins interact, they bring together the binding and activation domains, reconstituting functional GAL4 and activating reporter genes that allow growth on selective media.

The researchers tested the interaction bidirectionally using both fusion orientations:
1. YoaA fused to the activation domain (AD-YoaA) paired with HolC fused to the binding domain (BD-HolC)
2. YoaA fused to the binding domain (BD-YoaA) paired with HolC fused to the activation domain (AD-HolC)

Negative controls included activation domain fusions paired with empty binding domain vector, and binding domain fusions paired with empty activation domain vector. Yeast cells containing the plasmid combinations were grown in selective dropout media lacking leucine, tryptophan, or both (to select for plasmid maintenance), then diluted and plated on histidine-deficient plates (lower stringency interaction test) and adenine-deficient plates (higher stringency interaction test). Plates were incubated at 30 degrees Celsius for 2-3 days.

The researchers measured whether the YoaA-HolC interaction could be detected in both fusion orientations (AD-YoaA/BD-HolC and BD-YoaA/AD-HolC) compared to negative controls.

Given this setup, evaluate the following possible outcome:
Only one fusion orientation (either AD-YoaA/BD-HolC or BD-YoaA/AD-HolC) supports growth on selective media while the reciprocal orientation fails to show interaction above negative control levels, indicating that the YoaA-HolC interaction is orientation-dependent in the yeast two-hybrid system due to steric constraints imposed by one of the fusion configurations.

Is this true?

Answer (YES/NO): NO